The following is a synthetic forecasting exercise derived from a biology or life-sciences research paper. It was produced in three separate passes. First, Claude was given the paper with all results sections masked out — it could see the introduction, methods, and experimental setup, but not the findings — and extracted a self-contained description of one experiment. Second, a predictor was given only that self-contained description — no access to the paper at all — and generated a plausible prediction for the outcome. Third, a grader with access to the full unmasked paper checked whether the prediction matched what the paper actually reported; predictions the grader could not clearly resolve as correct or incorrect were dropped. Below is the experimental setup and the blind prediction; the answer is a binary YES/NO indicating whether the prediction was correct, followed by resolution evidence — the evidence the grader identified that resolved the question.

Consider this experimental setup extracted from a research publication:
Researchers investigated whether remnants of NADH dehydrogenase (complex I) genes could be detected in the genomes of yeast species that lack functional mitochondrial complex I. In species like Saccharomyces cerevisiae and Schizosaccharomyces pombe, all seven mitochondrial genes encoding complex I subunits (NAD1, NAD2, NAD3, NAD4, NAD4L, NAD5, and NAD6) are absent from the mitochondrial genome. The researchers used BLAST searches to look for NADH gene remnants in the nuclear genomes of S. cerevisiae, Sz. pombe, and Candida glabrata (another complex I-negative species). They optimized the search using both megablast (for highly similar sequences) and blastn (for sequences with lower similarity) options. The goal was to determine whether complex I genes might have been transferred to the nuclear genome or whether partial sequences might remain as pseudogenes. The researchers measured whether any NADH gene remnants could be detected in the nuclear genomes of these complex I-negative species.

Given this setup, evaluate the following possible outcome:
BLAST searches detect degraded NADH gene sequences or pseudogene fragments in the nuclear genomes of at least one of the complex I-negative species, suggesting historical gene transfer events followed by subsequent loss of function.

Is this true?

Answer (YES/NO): NO